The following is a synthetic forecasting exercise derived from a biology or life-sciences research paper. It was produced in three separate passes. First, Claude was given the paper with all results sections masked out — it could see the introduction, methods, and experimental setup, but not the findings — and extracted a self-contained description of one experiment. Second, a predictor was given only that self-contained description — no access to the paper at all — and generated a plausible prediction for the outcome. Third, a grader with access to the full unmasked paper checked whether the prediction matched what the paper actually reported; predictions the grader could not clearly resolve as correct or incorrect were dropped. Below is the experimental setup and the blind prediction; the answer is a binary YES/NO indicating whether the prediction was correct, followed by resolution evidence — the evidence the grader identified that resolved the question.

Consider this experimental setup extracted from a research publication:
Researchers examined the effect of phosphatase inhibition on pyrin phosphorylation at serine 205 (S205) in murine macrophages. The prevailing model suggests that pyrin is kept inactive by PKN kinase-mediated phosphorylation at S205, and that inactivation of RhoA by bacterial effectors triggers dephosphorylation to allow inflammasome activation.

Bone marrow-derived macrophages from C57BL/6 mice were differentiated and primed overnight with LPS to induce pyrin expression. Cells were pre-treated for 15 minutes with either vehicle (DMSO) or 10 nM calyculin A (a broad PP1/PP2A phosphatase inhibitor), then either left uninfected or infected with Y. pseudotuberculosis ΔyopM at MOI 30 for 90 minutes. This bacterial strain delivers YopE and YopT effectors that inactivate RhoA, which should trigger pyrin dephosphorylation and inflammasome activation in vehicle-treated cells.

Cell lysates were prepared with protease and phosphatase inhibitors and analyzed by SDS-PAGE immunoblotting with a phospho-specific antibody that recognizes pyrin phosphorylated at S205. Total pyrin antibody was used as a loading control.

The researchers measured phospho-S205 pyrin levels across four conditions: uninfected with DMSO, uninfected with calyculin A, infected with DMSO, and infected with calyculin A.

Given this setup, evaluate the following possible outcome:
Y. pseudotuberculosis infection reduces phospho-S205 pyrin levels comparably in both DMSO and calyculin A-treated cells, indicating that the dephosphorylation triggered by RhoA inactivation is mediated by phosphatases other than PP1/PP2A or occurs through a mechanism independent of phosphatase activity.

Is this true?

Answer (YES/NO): NO